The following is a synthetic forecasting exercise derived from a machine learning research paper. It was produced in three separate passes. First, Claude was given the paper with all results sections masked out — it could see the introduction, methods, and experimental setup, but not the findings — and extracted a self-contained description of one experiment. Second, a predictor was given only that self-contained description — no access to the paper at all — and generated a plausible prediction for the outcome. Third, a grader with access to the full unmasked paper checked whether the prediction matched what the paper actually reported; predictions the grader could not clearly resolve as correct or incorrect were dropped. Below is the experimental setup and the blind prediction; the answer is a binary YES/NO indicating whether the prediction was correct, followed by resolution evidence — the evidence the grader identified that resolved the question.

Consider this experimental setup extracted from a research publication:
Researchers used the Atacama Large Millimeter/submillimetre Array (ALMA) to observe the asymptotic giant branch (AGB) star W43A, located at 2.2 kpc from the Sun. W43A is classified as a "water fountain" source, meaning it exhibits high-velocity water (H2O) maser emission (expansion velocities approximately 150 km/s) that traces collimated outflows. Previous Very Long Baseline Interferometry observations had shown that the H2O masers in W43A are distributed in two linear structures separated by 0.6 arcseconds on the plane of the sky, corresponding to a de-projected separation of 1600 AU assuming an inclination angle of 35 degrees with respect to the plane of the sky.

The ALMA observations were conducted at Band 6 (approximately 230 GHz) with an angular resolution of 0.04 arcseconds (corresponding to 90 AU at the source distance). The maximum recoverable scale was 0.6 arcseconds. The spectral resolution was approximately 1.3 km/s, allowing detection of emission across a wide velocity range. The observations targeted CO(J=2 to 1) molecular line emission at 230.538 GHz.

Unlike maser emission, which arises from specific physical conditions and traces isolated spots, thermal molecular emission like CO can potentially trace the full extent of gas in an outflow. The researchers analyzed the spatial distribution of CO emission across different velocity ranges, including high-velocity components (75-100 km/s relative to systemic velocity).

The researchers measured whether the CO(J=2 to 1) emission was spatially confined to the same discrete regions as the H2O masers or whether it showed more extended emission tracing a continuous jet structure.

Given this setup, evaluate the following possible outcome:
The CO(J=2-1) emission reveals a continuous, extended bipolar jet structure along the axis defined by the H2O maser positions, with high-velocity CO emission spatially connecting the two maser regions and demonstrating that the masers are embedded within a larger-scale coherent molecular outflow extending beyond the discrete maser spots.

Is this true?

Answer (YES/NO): YES